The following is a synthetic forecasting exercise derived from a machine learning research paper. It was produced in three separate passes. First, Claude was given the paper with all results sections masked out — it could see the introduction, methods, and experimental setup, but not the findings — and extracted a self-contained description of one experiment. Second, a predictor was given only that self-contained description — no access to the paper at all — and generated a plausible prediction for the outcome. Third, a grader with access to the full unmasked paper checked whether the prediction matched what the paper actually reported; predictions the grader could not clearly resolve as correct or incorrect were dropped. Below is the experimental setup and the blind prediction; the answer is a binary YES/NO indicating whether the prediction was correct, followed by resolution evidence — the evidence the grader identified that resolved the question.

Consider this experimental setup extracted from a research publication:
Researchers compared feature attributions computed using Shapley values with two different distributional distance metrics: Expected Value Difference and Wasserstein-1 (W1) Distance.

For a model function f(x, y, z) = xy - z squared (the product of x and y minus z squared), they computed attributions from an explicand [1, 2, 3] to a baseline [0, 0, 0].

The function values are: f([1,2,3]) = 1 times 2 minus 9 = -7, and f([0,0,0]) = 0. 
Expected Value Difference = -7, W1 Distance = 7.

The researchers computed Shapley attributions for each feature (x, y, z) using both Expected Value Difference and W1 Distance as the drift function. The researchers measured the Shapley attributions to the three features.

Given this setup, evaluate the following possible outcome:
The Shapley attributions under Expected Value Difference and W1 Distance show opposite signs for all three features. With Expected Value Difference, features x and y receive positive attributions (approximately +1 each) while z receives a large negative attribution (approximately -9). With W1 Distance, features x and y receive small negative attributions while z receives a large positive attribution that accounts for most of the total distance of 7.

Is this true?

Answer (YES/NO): YES